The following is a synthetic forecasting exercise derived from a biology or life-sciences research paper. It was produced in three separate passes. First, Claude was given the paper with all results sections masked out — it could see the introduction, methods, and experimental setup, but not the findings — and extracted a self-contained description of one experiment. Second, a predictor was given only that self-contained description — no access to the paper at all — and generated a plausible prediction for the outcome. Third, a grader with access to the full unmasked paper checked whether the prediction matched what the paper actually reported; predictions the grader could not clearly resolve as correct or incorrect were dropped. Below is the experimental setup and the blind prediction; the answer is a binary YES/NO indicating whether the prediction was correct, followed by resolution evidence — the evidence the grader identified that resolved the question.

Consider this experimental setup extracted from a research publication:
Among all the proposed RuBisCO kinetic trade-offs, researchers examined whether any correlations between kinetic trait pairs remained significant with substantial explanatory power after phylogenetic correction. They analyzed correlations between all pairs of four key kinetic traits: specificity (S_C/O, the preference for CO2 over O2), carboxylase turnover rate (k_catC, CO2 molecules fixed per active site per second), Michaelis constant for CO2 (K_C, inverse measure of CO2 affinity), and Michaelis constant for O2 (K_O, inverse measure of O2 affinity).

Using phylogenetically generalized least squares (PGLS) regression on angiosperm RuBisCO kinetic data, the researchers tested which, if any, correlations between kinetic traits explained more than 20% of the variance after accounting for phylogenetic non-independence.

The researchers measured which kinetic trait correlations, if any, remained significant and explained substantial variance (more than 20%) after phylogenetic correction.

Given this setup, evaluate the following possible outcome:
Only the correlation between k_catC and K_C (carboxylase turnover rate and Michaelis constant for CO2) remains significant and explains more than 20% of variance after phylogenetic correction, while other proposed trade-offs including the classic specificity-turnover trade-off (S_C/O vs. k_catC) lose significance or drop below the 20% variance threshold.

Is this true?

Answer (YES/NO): YES